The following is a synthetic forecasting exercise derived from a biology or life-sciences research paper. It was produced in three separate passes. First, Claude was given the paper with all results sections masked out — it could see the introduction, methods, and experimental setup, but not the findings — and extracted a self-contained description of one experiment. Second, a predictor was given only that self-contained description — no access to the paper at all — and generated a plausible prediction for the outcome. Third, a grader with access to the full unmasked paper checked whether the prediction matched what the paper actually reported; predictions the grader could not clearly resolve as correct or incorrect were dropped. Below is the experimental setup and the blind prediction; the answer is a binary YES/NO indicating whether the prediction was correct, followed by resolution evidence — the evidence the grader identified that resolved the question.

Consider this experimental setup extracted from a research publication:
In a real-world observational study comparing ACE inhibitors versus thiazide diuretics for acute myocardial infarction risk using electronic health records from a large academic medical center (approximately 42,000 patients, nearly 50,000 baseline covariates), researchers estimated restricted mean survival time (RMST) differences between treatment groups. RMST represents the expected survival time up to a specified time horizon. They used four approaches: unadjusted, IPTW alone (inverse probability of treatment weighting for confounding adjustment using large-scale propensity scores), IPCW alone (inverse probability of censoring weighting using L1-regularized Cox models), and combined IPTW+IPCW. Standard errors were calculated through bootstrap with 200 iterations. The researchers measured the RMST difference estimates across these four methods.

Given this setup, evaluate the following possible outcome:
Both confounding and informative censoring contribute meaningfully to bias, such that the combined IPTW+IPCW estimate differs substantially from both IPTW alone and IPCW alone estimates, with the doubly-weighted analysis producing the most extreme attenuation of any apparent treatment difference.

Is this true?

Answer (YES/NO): NO